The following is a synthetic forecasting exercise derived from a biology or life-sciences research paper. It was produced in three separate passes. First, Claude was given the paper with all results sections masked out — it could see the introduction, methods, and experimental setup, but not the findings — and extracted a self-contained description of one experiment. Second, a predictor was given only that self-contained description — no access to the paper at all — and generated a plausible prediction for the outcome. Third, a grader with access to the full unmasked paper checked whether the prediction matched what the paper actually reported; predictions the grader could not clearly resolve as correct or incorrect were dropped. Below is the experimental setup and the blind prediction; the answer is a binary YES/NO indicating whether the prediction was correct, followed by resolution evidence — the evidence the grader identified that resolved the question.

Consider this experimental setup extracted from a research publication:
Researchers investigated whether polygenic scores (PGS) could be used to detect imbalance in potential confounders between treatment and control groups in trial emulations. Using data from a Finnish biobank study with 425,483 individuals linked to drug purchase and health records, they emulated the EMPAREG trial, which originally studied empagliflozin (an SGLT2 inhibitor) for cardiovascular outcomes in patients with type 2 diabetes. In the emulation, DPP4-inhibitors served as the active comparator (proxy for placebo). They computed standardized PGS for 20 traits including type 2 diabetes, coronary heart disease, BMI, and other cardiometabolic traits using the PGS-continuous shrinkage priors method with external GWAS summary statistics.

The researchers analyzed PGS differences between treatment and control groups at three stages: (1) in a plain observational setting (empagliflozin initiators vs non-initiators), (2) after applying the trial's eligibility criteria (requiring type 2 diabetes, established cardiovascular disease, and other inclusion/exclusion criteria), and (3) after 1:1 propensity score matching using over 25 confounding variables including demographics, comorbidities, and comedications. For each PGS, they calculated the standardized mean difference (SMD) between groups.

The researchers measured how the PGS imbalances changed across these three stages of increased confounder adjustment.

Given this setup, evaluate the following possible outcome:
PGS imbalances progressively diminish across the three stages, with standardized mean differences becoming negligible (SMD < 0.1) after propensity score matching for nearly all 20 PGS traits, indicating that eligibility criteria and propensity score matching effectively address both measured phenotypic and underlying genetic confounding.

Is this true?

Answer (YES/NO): YES